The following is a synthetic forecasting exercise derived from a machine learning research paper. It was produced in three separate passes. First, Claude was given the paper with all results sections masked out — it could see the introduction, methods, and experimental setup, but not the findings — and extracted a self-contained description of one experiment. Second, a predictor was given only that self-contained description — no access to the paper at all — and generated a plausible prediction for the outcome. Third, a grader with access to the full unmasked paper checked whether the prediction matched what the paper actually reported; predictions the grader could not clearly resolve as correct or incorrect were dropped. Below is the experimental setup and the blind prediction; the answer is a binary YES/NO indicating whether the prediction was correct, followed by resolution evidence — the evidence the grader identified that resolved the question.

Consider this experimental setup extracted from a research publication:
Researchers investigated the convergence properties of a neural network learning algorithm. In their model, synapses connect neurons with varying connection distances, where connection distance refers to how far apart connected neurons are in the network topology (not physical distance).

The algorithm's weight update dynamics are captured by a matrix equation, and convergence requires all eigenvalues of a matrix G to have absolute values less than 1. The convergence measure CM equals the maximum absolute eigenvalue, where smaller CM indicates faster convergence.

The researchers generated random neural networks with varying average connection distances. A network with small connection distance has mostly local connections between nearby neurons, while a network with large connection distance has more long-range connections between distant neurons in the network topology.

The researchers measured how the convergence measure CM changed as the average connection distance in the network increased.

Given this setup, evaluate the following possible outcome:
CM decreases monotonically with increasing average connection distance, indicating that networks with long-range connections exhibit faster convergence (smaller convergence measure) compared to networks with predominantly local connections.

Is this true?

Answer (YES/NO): NO